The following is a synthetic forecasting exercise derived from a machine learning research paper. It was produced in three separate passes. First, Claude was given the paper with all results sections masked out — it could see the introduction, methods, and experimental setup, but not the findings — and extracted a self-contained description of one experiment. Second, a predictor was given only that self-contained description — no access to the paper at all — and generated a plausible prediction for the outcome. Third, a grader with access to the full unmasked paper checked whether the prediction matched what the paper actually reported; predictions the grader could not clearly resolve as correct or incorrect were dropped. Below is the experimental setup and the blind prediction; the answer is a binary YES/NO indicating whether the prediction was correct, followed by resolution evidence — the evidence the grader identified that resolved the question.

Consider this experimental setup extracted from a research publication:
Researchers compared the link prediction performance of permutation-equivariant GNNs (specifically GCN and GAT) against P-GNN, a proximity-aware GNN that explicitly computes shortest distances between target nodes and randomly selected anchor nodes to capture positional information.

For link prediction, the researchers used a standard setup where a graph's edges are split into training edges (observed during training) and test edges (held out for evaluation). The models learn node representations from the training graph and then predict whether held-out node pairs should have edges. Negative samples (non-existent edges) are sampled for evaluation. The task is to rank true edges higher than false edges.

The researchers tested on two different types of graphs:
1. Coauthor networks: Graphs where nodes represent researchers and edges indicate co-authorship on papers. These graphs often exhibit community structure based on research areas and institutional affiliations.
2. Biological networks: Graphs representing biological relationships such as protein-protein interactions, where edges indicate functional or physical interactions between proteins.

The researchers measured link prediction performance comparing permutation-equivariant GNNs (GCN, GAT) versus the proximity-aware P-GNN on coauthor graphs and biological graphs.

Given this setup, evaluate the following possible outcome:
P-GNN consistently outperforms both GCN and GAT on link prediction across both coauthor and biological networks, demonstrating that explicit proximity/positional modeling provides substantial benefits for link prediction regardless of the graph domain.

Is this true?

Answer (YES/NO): NO